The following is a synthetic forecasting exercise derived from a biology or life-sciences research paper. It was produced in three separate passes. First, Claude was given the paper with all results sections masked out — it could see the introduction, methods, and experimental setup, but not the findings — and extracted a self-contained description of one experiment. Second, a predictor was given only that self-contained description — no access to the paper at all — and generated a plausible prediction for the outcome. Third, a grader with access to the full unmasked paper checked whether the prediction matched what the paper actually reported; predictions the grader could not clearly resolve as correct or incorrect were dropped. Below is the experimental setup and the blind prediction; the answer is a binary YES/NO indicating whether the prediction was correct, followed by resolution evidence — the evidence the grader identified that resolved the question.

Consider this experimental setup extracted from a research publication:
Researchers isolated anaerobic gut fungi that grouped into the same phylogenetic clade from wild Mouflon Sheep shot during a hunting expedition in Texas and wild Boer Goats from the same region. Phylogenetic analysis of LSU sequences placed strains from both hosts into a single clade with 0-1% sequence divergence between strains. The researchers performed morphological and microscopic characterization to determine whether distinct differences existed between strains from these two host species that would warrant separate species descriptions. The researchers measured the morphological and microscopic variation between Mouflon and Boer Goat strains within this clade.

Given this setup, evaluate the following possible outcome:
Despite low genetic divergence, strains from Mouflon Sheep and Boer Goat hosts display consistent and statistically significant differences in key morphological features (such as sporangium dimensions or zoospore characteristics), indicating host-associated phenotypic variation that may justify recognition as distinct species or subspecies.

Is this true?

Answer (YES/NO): NO